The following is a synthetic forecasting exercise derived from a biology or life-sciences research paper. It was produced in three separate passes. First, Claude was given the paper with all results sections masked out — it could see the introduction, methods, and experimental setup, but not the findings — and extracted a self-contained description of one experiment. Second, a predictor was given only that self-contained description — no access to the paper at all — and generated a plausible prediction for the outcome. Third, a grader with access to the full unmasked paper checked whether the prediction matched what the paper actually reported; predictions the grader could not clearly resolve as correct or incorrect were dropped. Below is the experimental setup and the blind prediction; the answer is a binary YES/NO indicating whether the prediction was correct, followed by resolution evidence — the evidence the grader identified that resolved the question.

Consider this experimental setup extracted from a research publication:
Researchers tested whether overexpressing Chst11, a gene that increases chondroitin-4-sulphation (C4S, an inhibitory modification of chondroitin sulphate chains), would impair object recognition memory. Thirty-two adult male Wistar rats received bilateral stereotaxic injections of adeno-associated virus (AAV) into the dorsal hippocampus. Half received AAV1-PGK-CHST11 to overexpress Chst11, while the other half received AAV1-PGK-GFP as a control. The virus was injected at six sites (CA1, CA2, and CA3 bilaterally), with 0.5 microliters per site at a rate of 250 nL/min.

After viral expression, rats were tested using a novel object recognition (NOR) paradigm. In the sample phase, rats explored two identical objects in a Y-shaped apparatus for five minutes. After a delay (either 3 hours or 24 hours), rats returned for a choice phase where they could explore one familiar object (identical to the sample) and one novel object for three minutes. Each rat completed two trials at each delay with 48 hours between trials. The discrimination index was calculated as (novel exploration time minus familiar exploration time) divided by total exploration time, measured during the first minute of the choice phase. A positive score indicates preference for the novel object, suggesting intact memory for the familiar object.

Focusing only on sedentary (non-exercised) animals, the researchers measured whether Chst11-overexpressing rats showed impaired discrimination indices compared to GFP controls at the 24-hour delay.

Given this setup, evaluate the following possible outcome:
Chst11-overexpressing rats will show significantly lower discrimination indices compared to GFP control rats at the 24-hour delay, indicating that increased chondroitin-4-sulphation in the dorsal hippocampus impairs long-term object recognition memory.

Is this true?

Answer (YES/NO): NO